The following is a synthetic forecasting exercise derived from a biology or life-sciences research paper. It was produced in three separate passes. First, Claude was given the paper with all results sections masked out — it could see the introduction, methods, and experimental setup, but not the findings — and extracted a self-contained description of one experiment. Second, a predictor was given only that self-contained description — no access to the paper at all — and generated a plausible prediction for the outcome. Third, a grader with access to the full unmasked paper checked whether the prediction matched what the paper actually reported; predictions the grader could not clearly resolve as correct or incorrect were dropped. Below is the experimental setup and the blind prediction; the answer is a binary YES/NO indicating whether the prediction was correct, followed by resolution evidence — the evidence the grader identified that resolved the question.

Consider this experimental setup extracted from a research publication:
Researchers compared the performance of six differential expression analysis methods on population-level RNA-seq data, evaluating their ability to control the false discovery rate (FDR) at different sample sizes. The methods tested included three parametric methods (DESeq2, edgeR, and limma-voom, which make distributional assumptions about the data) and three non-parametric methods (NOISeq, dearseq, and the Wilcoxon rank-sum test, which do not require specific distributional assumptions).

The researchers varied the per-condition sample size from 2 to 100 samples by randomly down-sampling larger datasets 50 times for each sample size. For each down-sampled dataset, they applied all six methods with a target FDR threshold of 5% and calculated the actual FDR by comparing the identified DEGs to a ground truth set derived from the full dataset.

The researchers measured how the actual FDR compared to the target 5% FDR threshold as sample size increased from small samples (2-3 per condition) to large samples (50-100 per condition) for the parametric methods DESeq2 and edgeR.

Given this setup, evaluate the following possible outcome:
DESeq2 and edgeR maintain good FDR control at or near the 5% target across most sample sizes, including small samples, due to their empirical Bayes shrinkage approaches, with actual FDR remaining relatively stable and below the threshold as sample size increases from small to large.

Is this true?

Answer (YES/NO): NO